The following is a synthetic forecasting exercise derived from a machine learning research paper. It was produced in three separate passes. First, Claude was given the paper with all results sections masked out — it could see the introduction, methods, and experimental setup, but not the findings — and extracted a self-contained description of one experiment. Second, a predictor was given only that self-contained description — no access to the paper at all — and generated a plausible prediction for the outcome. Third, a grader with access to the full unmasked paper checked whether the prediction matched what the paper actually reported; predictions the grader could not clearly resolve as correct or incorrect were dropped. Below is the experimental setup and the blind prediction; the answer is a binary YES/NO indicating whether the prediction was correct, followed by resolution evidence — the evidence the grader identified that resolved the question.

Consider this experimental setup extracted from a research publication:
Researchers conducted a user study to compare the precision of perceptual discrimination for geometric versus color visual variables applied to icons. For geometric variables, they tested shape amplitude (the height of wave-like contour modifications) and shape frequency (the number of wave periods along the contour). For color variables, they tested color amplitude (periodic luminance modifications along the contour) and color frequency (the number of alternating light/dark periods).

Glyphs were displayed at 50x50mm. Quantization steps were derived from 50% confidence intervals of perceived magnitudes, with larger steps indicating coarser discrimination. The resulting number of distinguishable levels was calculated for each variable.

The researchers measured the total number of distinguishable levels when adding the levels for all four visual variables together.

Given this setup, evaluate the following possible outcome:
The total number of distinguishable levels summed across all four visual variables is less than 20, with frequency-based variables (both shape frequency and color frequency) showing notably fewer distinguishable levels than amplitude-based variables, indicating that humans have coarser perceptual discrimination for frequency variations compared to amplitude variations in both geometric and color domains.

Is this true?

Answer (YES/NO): NO